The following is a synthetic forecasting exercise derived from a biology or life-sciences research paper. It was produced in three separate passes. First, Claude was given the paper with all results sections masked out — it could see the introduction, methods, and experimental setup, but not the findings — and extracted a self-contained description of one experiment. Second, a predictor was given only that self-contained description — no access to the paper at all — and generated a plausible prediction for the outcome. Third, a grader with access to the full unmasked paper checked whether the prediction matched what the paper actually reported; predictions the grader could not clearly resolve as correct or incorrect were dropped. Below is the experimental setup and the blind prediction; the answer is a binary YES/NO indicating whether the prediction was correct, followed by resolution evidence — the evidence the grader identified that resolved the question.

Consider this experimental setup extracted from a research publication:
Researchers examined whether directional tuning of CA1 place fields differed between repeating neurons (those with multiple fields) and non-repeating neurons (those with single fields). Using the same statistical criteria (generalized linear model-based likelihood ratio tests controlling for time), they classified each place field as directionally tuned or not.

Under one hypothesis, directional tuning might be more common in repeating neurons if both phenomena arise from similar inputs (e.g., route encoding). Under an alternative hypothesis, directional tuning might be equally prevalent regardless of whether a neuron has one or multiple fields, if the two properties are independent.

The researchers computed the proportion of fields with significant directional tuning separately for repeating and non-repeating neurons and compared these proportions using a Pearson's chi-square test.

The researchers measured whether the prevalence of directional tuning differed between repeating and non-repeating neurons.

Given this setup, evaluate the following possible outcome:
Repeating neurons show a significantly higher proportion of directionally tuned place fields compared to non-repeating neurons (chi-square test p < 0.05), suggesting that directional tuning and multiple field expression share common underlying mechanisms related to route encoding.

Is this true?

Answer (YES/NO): NO